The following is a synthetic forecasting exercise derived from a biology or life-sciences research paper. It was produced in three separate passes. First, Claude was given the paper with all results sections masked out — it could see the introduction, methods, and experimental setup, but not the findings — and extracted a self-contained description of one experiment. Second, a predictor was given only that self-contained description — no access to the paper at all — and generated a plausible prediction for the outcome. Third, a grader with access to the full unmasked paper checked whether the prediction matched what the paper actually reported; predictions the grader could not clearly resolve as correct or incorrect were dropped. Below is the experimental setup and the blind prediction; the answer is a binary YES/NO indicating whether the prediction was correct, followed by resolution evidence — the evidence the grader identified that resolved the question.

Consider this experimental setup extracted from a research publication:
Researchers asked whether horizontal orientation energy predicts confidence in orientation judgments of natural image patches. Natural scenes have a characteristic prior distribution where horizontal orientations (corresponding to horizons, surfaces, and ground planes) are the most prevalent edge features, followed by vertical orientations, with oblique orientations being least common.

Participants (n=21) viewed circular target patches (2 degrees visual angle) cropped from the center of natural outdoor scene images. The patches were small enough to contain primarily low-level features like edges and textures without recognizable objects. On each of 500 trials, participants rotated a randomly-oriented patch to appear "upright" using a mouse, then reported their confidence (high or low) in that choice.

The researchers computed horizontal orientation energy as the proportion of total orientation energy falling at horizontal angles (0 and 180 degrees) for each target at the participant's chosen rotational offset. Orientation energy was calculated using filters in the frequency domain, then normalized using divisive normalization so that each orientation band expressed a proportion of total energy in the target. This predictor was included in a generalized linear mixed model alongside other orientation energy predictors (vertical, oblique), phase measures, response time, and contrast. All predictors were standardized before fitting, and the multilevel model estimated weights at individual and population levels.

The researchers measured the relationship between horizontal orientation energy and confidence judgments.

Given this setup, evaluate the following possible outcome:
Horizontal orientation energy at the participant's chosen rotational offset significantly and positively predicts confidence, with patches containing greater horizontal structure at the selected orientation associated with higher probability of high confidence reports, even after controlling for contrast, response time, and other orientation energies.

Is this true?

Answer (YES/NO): YES